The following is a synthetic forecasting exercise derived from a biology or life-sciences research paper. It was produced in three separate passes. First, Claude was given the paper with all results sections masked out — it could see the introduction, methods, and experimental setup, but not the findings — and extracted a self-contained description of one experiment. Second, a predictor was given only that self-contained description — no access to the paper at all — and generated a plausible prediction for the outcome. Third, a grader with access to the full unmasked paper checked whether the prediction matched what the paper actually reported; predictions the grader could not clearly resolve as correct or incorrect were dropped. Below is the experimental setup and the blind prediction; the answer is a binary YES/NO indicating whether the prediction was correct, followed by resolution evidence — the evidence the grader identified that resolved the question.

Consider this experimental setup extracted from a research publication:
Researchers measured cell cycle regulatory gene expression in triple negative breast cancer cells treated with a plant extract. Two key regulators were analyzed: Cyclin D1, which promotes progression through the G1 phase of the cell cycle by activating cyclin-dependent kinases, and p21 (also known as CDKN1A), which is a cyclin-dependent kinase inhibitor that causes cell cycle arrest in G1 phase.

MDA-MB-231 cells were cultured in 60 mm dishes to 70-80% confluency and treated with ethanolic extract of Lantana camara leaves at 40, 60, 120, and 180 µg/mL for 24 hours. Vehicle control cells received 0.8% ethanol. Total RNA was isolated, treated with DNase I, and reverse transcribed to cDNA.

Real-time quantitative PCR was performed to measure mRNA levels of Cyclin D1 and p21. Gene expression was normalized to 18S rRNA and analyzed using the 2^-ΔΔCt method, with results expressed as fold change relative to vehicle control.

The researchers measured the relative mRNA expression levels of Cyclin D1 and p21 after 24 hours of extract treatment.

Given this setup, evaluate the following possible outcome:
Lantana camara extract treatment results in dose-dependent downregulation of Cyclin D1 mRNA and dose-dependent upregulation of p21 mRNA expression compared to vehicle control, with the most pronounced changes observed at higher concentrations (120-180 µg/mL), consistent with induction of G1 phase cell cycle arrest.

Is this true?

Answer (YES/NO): YES